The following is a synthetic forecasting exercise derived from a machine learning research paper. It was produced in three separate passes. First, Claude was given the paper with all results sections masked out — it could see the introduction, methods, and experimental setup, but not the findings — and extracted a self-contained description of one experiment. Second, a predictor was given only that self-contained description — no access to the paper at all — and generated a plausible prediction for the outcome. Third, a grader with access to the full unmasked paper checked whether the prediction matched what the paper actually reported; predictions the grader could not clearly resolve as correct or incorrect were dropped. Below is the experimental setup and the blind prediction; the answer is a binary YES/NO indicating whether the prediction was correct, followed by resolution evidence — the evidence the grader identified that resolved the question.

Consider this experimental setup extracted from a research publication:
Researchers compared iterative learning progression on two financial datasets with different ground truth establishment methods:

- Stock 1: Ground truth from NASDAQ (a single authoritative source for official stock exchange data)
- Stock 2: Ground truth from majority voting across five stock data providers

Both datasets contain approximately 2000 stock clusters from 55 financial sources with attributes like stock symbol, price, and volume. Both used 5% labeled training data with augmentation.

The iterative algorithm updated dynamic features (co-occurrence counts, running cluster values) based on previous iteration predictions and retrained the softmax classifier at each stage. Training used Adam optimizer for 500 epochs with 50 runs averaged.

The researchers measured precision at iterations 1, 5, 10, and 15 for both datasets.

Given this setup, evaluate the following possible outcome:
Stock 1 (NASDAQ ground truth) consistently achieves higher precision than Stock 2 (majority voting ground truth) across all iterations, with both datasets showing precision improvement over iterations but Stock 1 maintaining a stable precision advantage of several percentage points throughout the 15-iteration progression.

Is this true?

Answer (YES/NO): NO